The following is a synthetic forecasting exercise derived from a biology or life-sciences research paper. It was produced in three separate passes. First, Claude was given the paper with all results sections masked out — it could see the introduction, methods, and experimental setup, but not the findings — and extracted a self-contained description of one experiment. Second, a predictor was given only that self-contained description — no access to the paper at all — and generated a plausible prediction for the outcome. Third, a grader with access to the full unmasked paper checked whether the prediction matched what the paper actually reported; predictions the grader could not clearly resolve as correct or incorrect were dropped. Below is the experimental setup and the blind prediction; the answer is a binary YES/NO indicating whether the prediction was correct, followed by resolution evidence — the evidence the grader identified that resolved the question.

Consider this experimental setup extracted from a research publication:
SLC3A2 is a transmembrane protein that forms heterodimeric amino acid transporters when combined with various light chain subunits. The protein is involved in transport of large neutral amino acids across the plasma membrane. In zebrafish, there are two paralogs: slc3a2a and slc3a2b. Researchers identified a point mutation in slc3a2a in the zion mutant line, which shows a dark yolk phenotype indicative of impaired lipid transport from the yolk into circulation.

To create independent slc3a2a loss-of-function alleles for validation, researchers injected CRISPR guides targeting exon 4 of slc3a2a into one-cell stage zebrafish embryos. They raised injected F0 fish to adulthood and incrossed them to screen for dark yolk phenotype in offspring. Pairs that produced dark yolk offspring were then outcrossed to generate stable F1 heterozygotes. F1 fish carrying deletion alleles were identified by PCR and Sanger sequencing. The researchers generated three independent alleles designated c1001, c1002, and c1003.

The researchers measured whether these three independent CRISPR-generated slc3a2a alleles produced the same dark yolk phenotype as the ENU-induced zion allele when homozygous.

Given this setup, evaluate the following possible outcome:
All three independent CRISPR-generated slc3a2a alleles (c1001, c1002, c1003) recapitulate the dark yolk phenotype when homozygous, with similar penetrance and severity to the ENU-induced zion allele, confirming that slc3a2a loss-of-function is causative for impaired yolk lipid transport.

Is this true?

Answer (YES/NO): NO